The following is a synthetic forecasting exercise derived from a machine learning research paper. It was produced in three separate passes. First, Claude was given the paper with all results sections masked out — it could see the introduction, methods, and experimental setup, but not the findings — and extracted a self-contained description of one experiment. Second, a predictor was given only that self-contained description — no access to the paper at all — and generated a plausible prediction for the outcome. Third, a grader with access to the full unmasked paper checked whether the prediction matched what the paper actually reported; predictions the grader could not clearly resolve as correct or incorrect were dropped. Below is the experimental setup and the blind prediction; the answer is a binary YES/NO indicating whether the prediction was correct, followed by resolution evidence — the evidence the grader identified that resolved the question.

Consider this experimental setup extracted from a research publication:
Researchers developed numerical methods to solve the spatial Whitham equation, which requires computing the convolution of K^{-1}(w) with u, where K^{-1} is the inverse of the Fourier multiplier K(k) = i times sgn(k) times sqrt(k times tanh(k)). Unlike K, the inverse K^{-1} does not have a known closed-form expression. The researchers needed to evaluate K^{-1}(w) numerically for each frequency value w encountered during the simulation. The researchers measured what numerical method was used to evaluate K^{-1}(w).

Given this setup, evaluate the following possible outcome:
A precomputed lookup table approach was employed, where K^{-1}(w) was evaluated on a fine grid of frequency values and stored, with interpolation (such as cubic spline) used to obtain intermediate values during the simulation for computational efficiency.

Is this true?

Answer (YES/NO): NO